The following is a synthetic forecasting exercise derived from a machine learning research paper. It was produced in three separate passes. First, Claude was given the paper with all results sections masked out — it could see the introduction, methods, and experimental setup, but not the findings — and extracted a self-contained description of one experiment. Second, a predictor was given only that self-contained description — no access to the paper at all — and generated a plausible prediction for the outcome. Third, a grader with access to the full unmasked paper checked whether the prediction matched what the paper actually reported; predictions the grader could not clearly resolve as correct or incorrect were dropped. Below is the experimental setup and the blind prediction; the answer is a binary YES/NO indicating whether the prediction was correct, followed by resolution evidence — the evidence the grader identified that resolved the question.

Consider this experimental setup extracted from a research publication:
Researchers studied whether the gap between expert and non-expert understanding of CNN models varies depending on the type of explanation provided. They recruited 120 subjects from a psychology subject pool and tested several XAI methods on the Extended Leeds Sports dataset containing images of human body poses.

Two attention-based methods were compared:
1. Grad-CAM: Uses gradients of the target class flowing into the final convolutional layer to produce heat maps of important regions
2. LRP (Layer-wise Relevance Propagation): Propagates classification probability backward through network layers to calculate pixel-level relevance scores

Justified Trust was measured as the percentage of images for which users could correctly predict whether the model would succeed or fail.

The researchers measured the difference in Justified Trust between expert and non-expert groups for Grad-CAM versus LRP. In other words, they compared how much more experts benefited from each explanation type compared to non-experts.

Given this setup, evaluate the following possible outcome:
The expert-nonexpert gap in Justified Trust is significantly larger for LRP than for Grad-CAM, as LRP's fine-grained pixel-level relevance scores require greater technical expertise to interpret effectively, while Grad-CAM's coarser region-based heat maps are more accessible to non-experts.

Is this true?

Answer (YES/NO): YES